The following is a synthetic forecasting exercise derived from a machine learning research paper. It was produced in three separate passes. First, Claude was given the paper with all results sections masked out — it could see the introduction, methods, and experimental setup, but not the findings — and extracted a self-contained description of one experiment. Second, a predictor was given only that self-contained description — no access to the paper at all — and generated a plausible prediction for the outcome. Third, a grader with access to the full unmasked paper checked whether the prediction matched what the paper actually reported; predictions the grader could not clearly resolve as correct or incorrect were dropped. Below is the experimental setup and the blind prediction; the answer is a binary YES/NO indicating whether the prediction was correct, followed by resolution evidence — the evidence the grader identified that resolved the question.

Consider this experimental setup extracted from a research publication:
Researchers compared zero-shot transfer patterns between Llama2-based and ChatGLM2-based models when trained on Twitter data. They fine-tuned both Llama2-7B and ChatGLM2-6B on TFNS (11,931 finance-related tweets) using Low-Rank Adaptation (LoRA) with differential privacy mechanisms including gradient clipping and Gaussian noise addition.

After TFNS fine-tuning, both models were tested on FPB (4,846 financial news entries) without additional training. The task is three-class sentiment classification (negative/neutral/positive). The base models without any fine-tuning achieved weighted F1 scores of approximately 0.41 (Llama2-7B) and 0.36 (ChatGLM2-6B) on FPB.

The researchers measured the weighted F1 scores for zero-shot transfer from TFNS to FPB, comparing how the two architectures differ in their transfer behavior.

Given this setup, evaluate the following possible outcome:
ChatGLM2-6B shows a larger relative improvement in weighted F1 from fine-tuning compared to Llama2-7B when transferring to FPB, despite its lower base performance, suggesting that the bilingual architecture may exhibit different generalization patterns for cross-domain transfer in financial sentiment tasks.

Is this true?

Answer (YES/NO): NO